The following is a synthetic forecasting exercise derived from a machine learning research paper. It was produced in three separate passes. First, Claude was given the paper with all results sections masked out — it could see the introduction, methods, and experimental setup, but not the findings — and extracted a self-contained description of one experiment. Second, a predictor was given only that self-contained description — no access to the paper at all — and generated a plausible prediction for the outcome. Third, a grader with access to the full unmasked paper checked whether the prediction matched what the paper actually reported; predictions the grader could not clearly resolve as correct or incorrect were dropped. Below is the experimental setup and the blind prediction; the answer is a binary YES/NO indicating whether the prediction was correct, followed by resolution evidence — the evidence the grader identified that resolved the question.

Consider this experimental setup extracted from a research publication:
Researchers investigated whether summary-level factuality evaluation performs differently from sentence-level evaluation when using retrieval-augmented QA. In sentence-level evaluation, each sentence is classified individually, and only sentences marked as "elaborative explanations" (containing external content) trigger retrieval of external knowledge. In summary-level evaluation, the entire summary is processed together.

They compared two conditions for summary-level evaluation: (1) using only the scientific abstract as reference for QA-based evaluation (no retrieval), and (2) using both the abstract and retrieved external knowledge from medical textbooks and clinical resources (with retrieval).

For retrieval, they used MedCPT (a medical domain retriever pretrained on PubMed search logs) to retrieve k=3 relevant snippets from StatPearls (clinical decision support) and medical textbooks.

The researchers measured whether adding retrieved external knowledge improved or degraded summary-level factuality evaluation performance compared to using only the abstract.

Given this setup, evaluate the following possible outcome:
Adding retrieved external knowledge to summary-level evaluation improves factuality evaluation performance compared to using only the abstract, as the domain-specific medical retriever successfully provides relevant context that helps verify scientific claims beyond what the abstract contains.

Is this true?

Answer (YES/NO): NO